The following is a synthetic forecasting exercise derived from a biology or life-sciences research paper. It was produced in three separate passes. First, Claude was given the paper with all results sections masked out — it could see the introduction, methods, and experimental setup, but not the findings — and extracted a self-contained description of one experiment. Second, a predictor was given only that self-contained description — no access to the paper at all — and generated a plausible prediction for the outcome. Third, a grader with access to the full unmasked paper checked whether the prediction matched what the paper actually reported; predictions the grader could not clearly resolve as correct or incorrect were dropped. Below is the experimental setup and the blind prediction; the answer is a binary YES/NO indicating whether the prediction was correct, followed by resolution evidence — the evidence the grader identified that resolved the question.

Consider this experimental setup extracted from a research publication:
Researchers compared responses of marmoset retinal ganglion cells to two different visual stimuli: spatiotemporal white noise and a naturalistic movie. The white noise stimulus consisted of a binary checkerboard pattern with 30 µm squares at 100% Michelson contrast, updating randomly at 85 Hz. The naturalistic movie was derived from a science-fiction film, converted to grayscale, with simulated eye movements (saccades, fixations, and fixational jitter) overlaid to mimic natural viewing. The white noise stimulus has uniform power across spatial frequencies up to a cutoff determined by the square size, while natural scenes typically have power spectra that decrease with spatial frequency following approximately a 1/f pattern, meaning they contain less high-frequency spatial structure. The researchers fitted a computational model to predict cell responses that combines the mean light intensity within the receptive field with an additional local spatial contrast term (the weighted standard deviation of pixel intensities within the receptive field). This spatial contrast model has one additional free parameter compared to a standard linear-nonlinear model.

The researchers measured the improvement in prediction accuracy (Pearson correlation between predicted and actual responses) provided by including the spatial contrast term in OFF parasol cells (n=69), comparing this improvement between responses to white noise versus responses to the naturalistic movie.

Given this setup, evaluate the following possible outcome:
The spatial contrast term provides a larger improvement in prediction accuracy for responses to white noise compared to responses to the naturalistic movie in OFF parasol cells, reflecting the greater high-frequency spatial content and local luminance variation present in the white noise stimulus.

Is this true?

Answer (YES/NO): YES